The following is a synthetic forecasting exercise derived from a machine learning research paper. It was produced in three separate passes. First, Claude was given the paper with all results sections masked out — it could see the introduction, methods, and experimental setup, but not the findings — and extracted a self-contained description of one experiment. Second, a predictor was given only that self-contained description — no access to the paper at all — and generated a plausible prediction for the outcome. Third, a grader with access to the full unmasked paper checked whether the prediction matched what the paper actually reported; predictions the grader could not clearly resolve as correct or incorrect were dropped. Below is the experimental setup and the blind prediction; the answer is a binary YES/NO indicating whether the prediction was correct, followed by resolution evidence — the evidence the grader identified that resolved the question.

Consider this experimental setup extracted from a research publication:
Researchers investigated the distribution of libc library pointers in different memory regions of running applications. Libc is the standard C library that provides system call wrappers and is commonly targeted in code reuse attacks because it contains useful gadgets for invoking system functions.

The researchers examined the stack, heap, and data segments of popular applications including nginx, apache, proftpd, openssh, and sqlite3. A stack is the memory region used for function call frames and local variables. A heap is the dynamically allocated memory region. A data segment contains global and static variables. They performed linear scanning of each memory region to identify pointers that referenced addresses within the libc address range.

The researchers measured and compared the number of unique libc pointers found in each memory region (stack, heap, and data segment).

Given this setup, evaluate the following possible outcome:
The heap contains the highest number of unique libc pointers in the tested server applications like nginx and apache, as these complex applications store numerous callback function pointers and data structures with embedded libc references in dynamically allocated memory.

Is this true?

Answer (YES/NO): NO